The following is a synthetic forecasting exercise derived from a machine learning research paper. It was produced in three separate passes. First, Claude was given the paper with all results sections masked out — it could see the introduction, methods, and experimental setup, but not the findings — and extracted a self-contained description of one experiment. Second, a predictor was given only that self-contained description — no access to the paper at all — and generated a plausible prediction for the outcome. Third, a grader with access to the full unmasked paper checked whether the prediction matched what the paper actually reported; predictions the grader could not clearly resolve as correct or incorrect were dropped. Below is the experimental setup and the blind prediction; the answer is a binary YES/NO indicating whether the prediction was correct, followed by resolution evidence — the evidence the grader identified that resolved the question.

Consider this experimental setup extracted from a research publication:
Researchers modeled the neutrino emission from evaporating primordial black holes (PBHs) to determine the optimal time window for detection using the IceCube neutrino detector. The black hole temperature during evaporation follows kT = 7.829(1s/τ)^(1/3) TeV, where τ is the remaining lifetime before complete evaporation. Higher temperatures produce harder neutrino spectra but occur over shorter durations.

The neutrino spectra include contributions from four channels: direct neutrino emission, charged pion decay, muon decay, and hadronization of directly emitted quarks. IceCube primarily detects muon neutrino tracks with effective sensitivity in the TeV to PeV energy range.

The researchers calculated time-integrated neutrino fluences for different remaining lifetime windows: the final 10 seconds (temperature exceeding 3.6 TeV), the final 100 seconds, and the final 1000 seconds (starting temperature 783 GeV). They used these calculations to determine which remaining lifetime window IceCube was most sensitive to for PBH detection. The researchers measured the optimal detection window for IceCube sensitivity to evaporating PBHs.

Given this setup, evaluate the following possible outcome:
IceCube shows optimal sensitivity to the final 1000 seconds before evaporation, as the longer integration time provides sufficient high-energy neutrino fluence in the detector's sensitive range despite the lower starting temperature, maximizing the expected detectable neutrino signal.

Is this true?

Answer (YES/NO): YES